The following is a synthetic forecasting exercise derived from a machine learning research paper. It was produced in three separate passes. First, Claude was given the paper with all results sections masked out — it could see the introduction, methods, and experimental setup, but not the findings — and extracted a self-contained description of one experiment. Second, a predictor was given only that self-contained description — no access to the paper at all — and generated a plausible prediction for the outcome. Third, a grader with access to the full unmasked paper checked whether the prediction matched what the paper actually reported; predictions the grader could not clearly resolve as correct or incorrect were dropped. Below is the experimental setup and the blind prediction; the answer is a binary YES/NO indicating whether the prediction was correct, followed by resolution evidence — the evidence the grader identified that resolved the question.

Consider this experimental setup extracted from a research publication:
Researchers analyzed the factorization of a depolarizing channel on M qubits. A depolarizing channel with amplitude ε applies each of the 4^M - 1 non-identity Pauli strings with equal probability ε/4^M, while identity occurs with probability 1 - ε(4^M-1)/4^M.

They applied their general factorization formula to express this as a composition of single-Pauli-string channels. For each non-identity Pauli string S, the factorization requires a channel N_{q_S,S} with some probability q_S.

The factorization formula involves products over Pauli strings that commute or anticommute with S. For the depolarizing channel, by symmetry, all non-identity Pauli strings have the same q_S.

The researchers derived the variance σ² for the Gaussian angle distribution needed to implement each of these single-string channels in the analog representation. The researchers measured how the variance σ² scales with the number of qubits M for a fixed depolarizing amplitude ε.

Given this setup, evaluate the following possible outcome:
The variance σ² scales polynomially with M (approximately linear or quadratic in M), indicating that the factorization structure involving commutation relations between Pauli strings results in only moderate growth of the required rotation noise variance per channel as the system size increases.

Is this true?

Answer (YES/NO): NO